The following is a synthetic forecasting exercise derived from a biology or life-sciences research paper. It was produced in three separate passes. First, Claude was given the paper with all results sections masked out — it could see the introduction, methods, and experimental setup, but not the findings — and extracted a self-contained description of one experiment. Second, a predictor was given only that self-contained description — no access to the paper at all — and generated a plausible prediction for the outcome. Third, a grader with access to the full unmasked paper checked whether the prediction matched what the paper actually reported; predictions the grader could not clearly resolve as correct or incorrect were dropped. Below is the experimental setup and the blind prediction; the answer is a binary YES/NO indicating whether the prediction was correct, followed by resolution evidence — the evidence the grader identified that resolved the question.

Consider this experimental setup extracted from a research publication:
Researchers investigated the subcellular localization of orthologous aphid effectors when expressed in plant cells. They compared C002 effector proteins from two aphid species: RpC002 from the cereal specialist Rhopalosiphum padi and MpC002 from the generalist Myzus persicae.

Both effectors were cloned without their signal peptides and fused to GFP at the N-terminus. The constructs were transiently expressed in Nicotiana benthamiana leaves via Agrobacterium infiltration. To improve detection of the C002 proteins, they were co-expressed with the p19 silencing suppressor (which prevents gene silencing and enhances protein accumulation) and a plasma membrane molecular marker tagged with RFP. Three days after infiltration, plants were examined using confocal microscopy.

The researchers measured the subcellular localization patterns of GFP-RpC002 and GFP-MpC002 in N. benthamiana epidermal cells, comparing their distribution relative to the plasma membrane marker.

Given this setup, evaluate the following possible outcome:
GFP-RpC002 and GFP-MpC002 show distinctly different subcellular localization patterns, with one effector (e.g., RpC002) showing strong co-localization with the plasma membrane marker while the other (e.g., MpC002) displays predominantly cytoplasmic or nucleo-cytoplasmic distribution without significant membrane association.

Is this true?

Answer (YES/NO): NO